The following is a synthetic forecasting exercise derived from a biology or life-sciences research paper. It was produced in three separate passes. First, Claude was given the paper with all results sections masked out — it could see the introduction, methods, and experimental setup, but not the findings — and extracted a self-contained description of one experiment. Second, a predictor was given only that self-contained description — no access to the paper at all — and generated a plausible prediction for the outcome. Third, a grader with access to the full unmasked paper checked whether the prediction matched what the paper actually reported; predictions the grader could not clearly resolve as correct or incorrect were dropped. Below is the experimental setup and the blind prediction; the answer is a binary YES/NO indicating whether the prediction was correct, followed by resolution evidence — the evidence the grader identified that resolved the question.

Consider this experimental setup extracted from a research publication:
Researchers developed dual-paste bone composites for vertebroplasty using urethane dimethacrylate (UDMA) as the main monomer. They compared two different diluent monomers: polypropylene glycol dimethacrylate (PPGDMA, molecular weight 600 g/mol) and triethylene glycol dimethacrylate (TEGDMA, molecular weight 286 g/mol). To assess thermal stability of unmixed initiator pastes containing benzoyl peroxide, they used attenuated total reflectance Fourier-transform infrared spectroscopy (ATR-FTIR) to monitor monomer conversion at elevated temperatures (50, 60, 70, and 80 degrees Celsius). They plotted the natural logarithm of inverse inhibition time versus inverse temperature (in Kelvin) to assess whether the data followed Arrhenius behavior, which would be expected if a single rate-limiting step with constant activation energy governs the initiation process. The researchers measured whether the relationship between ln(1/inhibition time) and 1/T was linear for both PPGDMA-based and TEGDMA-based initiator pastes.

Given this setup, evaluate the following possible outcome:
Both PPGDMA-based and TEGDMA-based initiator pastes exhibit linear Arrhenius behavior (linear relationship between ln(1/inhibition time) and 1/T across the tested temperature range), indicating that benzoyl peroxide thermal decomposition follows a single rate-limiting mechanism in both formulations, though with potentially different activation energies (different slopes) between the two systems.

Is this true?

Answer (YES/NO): YES